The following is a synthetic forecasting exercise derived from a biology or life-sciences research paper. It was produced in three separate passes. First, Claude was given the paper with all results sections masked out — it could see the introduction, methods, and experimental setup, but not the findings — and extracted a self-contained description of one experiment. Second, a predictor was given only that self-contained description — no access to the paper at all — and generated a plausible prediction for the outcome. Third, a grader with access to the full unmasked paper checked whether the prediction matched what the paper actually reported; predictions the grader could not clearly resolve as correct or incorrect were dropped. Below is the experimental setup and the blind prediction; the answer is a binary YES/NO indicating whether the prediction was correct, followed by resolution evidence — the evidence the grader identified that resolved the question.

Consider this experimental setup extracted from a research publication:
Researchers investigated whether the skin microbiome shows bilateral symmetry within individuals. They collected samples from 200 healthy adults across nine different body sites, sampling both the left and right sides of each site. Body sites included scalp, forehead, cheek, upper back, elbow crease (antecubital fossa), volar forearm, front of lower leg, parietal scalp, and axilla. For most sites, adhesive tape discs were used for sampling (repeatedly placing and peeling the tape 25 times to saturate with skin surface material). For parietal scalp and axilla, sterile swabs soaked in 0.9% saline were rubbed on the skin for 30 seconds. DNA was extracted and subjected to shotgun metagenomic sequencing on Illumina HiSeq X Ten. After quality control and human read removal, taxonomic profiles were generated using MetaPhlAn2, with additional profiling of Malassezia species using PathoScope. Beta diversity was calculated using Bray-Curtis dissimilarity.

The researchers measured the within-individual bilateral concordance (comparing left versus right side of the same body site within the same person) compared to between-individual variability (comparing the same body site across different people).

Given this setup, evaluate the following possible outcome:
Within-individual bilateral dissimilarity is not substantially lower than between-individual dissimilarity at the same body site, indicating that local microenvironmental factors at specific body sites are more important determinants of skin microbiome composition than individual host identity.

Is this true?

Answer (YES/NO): NO